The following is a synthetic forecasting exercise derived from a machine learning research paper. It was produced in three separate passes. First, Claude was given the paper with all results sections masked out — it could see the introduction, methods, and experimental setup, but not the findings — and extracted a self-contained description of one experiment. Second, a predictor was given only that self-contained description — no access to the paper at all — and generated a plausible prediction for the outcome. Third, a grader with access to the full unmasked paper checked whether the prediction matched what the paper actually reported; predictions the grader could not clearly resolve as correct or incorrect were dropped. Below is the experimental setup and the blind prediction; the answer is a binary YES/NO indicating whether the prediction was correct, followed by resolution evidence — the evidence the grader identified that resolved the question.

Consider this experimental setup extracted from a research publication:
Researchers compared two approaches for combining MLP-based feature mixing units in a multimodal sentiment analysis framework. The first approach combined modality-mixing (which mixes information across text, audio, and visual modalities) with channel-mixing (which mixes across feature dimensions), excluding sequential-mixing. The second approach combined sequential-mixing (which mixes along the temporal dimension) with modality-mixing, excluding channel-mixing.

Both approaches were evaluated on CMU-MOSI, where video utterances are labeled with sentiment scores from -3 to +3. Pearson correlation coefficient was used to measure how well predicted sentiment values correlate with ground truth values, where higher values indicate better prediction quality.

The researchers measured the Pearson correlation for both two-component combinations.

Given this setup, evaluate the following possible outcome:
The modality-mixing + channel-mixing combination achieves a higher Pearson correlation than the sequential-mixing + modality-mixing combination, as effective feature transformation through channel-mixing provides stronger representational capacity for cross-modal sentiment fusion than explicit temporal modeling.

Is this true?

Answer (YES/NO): NO